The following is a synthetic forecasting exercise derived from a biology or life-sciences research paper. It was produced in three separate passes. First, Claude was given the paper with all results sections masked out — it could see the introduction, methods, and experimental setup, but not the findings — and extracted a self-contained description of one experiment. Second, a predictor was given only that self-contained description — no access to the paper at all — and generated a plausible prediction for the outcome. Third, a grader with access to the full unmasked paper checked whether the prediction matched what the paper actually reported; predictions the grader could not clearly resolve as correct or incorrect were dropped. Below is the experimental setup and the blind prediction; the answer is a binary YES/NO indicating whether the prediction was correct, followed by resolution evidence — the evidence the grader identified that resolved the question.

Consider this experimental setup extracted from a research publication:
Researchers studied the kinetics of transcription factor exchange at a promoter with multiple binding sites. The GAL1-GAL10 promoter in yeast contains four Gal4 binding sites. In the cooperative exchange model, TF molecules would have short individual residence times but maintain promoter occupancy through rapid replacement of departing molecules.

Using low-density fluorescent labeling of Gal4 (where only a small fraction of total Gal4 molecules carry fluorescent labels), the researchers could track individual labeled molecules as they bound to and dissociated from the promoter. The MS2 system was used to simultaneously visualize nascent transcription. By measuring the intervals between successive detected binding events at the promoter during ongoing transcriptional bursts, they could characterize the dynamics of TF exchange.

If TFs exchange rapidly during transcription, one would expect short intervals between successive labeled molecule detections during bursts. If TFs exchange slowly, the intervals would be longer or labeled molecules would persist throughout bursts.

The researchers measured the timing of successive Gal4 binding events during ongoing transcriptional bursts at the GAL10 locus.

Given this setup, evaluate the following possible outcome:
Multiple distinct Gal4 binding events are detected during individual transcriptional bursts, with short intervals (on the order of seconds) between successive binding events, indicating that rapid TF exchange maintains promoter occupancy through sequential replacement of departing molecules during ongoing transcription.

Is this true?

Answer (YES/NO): YES